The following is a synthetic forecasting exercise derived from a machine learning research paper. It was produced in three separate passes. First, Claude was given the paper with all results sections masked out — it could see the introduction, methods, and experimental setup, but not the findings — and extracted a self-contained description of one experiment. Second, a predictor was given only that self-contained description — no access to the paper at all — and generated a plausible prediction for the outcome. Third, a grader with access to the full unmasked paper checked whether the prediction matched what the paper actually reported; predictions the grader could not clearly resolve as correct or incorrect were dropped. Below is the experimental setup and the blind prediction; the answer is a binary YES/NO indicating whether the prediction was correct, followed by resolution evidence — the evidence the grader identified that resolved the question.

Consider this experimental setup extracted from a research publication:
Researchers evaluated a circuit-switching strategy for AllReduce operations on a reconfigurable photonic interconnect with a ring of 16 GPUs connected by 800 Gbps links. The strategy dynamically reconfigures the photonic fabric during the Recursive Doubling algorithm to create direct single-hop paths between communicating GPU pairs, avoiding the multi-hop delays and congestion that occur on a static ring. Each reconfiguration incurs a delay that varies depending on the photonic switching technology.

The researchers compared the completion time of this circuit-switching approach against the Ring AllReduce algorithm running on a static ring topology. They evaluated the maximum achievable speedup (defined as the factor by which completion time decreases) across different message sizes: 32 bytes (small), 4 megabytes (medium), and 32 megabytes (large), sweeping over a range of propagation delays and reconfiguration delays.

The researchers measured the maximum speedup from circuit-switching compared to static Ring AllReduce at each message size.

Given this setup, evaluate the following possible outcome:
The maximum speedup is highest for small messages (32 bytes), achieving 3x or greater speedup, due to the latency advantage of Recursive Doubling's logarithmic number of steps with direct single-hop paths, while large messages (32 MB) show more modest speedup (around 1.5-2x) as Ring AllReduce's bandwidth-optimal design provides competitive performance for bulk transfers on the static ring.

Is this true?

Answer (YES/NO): NO